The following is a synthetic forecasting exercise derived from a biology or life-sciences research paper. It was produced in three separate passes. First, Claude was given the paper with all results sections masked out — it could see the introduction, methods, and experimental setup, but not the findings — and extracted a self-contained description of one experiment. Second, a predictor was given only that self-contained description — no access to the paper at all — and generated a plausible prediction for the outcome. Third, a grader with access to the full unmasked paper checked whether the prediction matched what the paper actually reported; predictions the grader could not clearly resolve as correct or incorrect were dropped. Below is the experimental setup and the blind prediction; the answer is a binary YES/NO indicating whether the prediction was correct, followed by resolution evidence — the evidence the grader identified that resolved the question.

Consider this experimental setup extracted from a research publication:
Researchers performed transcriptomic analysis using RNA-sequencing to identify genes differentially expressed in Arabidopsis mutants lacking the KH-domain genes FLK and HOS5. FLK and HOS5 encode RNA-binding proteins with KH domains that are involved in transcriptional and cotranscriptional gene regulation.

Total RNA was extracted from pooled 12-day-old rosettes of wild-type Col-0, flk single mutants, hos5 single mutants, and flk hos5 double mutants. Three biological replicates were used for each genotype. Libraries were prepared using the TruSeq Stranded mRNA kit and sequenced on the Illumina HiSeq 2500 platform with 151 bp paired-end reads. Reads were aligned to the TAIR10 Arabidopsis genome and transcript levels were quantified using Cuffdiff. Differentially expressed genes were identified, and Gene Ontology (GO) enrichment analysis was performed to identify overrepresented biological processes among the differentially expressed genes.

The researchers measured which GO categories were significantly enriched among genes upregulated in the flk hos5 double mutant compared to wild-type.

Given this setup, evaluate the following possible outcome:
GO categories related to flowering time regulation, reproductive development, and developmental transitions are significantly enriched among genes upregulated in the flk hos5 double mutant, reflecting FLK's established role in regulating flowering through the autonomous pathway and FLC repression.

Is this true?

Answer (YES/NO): NO